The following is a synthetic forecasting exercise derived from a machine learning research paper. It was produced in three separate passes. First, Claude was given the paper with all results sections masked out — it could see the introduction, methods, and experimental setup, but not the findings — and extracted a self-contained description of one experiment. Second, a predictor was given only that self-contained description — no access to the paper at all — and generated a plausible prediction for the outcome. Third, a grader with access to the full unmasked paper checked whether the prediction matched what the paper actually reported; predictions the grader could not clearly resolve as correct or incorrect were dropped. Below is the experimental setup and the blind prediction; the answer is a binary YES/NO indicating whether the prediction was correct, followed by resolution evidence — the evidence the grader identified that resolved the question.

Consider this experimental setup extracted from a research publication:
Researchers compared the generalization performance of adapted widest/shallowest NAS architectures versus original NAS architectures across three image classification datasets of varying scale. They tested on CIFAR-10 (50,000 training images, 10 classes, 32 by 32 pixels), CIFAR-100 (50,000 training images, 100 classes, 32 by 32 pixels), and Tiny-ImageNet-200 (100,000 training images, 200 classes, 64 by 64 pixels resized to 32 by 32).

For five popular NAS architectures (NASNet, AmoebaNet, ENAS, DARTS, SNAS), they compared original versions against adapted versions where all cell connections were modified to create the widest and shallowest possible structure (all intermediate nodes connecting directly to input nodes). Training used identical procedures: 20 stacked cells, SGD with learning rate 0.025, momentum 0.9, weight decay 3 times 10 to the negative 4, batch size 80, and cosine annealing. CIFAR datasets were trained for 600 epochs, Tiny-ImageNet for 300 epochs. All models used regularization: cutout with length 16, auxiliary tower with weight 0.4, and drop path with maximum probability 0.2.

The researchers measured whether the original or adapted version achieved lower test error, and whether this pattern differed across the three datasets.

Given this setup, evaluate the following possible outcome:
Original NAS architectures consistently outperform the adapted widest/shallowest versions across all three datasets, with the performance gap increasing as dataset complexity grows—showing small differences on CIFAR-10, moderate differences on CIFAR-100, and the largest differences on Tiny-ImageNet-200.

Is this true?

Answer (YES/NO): NO